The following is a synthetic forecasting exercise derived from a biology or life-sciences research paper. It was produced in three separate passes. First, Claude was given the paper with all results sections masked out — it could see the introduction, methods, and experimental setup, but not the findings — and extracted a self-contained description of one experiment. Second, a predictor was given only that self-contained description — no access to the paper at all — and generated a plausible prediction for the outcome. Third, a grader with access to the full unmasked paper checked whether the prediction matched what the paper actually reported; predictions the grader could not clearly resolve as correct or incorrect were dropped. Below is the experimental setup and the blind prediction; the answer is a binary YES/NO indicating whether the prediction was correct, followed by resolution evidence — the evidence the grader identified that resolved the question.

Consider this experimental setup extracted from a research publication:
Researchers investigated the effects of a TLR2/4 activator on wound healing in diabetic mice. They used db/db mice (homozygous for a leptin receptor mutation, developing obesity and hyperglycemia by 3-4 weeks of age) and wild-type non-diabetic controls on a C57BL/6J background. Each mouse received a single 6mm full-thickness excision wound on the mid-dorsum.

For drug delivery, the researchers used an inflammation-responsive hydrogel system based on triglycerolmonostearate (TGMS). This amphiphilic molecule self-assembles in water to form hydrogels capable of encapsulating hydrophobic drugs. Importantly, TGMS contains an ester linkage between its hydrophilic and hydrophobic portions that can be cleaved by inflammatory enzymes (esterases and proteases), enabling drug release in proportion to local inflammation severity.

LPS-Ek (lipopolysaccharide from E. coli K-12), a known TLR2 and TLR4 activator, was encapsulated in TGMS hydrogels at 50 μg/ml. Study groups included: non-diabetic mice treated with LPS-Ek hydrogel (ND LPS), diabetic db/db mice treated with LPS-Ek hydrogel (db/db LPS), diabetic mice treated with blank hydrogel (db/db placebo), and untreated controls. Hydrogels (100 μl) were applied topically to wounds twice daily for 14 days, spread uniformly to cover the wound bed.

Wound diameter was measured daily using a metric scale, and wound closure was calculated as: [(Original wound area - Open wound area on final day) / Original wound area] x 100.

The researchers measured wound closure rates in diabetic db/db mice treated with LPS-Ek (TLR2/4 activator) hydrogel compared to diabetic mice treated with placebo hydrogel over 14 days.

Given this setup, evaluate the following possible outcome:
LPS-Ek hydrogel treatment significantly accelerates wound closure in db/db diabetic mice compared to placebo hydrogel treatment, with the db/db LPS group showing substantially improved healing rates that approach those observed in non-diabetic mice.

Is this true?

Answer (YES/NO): NO